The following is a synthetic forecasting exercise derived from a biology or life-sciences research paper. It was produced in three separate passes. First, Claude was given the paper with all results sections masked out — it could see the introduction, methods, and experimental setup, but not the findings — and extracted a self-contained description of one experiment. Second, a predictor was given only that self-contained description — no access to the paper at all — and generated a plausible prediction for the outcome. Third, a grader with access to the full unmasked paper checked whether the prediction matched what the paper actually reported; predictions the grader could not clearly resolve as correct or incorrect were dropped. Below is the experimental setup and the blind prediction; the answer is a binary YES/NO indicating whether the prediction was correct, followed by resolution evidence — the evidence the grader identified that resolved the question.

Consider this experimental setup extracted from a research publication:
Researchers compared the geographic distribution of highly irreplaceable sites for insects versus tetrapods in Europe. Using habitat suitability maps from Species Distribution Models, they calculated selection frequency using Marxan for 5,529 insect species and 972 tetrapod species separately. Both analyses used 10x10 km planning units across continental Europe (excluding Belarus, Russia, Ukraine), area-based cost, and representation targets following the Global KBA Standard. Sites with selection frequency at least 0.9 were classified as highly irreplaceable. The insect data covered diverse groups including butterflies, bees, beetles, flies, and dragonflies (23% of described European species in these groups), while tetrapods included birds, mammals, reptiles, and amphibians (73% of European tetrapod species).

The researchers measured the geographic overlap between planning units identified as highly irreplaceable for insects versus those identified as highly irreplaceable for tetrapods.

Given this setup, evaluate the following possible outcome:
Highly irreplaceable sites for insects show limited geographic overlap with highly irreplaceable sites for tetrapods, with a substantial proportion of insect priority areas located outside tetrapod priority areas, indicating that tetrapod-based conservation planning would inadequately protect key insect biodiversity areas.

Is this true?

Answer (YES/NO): YES